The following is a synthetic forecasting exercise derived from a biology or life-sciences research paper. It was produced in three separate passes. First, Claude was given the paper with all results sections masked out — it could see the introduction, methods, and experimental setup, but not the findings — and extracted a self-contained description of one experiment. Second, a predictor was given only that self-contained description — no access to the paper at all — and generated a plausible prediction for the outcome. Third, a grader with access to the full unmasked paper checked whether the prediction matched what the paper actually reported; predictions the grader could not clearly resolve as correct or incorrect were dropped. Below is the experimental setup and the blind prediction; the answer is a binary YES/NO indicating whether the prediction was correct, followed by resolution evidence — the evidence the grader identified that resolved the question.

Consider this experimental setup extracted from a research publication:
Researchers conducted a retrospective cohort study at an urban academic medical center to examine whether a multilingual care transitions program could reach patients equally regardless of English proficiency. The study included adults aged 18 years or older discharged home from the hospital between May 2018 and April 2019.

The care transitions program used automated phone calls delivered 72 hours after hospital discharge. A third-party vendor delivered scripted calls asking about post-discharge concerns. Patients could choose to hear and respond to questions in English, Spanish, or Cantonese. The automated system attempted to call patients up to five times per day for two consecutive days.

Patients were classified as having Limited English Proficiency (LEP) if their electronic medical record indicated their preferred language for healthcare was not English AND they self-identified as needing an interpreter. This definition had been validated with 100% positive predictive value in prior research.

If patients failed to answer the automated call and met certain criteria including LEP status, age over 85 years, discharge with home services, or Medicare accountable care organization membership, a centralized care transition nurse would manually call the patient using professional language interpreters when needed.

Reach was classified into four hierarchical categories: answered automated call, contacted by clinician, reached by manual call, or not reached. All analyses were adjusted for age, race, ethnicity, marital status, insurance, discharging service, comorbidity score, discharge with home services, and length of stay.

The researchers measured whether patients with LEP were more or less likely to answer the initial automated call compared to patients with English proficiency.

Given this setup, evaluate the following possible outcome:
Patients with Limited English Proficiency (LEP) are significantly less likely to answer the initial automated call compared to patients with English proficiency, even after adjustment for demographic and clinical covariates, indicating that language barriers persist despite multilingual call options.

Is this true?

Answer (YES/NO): YES